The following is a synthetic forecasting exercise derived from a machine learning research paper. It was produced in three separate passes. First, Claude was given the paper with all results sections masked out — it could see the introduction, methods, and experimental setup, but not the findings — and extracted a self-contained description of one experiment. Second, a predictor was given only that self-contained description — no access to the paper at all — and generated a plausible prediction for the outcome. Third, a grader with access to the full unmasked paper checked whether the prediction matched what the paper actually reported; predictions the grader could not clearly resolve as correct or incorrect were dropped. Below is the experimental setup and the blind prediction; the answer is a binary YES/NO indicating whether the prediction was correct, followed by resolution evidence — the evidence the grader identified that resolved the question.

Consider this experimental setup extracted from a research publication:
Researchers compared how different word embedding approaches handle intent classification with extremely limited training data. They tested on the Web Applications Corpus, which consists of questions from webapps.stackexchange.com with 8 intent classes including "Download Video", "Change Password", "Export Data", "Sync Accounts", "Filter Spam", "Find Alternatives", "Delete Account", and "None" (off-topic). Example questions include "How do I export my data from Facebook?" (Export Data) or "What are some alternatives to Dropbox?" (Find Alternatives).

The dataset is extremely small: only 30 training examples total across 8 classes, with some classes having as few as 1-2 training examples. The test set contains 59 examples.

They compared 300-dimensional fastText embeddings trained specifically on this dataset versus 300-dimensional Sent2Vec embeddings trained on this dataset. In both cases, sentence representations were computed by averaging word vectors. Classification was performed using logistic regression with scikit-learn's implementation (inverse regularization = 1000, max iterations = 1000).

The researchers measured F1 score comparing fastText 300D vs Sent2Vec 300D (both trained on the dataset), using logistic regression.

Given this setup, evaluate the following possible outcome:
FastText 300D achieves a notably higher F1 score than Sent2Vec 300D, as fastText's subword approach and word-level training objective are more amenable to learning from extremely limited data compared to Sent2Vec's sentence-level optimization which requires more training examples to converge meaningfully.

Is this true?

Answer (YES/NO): NO